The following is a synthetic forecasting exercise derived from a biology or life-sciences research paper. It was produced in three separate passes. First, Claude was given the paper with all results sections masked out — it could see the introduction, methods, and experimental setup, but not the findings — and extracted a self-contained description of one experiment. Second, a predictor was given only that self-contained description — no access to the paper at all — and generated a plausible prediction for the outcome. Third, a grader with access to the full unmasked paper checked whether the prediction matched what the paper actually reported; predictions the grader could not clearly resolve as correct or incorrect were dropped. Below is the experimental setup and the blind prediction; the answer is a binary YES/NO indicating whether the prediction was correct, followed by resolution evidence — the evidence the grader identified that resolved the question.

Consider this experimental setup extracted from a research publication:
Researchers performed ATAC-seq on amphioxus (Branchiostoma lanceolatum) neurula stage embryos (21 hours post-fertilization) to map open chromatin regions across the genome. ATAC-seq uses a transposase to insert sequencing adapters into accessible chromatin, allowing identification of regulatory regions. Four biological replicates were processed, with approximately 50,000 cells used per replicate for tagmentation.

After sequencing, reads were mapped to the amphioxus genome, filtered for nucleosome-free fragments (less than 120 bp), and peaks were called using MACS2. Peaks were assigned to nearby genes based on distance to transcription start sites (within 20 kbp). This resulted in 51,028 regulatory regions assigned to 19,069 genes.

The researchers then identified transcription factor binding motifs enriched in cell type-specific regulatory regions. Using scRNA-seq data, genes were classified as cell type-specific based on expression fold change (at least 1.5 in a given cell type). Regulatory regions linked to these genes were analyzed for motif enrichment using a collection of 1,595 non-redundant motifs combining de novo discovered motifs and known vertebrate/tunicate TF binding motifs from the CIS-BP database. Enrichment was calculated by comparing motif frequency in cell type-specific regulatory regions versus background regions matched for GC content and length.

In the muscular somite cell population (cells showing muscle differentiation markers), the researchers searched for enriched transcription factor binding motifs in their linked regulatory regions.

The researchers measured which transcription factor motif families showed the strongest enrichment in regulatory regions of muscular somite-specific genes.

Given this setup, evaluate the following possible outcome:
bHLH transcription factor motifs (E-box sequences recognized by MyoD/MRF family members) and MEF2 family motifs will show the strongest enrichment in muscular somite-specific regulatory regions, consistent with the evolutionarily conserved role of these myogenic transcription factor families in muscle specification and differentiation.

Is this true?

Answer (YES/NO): NO